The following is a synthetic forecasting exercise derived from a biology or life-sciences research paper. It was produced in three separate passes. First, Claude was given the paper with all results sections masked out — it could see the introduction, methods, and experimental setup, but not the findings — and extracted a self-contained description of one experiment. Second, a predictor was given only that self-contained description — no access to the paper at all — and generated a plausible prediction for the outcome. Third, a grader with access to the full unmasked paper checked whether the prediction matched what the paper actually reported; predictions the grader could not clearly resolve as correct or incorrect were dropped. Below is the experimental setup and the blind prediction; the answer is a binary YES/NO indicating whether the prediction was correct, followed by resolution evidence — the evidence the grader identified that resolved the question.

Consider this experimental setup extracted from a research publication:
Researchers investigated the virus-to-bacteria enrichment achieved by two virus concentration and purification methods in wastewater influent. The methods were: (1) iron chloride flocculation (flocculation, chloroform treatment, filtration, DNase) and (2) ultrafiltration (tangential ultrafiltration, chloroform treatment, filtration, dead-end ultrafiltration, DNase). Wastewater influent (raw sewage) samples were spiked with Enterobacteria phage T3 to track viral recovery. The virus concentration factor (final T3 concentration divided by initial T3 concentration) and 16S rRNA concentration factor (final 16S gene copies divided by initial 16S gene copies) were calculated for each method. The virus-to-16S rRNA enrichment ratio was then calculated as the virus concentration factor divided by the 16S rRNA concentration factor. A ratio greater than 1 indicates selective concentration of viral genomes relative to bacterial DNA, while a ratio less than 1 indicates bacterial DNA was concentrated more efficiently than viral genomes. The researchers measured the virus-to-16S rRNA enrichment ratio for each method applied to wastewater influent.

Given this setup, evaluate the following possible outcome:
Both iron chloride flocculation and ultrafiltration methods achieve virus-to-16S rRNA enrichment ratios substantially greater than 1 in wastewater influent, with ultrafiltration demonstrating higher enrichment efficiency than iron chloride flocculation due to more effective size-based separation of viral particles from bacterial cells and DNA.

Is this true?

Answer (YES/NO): YES